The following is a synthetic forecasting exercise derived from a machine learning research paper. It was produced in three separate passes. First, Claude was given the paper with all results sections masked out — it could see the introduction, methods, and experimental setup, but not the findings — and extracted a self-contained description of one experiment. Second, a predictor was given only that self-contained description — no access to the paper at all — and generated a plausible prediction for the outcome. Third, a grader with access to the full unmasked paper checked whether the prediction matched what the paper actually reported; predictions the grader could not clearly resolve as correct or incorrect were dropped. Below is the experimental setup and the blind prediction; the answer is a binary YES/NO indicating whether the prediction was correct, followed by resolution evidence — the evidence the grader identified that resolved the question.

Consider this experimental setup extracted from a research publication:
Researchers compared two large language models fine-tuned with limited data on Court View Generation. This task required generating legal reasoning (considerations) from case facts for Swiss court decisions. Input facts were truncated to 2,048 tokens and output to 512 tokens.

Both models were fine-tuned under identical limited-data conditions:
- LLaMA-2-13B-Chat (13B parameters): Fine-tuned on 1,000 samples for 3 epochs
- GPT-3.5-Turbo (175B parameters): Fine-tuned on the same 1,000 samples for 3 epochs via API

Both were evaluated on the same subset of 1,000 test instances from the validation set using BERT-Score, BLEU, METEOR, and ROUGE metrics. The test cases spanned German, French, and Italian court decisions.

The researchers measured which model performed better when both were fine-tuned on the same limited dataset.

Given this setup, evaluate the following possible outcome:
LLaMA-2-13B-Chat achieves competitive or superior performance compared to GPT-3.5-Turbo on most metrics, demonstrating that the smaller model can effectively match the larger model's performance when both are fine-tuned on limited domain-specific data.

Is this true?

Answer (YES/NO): YES